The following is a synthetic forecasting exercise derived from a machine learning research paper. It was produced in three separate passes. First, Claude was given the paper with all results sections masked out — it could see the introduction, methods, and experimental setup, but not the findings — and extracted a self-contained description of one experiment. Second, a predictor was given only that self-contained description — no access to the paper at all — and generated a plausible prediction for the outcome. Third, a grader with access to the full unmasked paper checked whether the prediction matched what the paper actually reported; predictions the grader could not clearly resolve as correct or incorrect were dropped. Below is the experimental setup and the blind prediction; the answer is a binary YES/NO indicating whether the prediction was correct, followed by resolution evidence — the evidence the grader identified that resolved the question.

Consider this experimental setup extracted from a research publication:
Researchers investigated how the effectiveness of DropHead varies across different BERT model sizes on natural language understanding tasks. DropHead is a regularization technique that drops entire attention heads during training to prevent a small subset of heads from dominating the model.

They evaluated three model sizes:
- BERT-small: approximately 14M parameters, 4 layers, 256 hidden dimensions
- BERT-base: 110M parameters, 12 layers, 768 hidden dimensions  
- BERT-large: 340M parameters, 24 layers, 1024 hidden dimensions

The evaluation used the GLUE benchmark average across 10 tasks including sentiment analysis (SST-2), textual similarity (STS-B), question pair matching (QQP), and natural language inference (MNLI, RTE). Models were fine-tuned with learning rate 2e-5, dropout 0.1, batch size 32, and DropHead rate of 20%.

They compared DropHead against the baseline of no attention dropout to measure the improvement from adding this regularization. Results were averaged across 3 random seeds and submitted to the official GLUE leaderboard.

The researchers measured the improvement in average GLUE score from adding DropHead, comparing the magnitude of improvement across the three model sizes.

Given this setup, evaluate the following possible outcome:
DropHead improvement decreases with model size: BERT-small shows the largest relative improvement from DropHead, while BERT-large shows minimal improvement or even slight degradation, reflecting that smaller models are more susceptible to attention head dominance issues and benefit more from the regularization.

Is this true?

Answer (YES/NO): YES